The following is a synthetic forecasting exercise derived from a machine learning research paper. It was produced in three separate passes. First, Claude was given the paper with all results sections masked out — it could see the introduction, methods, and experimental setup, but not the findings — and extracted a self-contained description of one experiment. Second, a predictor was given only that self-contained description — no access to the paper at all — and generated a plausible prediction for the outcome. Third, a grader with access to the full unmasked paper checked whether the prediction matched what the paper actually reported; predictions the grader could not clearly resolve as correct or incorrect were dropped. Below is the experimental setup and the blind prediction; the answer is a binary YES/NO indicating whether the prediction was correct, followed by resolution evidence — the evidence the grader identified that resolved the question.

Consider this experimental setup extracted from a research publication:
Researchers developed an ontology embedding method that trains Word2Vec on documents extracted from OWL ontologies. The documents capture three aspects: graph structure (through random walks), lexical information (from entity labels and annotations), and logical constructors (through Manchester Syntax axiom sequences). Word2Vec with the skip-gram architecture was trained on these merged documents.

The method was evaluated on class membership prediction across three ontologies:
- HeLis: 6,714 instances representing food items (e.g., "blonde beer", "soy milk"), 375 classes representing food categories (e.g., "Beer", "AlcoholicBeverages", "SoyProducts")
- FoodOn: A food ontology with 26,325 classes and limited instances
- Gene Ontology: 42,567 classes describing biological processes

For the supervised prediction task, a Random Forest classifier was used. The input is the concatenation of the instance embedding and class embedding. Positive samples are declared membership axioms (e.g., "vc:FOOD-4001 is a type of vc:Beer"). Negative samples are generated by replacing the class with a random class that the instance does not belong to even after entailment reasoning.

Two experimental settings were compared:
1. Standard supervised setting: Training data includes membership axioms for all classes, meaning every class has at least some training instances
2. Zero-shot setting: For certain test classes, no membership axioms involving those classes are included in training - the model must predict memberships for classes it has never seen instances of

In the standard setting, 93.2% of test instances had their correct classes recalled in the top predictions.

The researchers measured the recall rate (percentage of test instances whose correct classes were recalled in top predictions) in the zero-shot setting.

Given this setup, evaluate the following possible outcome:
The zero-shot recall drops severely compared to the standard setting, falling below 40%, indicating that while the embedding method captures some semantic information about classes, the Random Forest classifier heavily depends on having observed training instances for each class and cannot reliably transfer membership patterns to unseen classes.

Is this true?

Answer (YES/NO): NO